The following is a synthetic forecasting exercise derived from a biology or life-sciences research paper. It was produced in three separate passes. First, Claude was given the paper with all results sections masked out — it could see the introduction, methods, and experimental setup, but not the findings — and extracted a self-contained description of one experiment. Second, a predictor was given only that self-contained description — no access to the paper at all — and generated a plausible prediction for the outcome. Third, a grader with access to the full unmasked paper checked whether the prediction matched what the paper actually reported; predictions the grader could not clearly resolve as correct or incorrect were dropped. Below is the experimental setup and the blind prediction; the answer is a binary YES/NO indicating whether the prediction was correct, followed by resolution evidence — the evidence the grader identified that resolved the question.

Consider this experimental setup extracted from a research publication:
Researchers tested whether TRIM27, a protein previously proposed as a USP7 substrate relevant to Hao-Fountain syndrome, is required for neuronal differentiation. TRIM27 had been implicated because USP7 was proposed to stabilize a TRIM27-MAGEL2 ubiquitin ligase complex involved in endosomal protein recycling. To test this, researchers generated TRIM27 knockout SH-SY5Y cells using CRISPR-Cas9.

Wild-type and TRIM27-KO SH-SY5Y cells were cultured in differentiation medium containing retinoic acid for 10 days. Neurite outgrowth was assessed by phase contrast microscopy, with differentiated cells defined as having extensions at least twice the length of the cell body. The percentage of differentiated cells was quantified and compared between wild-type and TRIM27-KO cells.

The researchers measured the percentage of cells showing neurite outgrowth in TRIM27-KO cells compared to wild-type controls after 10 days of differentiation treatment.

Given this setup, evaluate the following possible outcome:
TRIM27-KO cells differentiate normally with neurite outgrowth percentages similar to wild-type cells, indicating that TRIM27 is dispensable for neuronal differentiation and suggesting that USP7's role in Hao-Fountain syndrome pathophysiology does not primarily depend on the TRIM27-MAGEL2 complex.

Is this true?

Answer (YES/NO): YES